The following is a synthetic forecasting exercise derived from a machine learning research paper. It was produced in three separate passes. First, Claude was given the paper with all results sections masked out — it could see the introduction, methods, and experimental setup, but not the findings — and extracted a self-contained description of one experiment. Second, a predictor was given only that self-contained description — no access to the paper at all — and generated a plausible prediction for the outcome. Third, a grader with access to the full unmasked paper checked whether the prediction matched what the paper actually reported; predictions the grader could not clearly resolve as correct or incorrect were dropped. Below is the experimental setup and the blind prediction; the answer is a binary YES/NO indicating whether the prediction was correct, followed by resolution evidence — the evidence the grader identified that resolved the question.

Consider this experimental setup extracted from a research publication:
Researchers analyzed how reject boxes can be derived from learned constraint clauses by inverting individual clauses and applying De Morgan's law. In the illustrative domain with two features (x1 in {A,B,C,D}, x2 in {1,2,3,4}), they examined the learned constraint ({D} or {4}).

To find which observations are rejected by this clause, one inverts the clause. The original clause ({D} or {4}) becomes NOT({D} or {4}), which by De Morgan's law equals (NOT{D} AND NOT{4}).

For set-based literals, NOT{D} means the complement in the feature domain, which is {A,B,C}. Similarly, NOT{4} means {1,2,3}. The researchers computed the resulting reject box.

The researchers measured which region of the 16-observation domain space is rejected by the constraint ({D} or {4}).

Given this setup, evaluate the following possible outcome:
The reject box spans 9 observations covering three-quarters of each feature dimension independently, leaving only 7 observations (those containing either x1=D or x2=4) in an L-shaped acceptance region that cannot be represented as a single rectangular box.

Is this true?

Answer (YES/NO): YES